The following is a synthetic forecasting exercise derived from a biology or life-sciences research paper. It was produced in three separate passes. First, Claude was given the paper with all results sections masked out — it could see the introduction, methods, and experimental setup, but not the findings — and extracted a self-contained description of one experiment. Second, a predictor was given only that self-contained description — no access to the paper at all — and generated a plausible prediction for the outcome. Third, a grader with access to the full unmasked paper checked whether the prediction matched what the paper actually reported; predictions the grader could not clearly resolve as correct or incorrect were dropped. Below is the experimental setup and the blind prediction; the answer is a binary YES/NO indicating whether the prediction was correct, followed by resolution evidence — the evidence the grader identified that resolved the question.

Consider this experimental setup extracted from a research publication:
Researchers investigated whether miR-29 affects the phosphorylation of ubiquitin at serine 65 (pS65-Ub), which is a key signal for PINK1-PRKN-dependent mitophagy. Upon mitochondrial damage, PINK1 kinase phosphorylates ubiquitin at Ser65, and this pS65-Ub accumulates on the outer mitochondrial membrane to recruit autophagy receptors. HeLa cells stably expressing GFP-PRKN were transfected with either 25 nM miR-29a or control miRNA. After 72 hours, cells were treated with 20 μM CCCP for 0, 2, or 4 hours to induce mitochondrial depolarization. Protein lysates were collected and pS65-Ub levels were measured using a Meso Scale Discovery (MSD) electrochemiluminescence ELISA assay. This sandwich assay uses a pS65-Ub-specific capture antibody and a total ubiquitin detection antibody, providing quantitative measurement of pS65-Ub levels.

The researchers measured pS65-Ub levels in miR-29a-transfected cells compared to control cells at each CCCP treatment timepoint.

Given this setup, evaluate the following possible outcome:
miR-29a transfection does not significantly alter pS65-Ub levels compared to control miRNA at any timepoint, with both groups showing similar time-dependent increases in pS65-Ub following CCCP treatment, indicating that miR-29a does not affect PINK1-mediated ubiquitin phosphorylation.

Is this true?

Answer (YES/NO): NO